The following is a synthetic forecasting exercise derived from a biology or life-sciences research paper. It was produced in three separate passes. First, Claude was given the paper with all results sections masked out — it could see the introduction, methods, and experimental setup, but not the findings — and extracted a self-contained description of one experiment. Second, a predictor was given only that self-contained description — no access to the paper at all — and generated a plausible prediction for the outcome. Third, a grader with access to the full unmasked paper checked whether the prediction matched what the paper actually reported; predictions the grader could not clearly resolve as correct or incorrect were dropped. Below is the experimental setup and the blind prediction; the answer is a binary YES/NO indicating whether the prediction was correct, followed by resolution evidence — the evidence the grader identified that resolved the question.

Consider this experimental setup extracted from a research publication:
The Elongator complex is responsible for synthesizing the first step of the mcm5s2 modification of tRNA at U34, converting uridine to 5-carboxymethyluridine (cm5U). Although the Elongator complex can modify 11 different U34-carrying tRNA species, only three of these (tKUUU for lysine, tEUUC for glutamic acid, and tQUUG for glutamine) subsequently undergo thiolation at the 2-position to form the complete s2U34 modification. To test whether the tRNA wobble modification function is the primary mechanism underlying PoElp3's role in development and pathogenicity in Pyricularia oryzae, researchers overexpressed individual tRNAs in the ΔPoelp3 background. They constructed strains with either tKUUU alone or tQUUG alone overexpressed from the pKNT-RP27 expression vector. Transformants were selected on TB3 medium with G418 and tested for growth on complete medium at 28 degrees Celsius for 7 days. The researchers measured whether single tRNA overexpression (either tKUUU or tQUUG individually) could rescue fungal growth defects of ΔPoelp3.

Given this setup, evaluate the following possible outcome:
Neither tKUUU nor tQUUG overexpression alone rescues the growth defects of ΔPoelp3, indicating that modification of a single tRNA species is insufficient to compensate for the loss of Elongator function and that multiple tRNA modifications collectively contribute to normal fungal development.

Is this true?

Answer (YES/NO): NO